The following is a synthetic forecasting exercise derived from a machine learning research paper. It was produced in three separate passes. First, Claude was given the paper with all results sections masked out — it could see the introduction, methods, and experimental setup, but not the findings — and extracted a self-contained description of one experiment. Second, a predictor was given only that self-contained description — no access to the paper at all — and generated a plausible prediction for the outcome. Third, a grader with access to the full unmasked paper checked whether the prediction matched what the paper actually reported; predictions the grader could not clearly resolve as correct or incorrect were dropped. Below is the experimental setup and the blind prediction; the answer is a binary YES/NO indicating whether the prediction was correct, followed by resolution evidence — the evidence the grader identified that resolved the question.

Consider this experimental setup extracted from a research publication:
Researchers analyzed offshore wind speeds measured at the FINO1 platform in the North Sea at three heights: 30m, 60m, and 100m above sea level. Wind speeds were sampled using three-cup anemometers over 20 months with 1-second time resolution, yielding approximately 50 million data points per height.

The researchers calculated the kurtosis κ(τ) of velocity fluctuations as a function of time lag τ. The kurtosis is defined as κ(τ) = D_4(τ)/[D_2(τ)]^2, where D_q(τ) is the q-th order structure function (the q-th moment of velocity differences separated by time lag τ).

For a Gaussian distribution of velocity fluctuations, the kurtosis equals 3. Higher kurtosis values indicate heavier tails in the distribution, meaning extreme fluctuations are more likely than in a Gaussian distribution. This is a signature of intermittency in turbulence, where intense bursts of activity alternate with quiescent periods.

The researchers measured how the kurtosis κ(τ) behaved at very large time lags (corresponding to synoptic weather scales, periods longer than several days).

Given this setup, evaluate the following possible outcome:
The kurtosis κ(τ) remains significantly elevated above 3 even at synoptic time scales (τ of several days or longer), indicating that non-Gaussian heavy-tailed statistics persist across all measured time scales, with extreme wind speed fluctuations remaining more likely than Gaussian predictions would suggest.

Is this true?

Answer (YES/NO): NO